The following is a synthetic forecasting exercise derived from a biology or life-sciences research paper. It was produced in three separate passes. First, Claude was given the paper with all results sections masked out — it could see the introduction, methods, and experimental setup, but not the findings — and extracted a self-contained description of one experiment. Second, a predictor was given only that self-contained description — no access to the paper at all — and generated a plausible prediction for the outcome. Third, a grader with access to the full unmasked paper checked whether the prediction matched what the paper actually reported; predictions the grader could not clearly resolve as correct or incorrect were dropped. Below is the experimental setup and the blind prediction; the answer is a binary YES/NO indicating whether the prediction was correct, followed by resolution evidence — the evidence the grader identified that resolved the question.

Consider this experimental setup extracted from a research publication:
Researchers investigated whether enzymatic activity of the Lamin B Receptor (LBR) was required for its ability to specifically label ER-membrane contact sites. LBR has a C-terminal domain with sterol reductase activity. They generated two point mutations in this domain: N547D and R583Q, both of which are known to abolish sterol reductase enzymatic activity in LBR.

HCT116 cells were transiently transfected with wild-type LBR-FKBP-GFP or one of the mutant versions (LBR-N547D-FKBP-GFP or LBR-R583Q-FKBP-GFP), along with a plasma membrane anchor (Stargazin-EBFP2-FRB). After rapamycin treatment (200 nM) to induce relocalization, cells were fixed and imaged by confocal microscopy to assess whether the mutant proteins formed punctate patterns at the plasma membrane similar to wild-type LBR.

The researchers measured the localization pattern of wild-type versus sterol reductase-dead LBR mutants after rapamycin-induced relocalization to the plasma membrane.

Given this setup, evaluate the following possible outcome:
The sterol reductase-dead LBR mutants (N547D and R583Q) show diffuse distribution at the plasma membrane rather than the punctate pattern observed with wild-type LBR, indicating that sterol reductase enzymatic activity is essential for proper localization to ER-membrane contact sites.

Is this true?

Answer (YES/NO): NO